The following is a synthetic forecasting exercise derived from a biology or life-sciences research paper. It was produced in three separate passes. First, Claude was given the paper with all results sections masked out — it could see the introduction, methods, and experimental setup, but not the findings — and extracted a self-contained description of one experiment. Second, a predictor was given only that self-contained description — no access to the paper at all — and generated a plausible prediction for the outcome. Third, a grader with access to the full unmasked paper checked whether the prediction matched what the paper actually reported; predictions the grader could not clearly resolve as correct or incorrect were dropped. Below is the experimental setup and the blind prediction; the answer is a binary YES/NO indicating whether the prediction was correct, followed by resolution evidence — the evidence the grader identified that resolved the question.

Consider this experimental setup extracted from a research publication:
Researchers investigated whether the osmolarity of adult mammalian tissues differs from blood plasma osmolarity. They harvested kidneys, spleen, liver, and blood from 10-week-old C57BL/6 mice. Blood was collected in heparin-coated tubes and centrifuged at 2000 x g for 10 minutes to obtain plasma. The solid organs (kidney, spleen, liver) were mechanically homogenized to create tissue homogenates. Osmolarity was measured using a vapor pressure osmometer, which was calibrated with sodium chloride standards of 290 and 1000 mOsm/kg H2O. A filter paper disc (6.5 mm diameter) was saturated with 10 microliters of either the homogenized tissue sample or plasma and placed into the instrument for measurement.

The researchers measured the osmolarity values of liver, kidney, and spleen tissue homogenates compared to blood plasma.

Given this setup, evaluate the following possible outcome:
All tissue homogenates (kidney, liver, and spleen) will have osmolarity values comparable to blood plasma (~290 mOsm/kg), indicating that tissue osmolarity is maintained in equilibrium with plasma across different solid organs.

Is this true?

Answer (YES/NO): NO